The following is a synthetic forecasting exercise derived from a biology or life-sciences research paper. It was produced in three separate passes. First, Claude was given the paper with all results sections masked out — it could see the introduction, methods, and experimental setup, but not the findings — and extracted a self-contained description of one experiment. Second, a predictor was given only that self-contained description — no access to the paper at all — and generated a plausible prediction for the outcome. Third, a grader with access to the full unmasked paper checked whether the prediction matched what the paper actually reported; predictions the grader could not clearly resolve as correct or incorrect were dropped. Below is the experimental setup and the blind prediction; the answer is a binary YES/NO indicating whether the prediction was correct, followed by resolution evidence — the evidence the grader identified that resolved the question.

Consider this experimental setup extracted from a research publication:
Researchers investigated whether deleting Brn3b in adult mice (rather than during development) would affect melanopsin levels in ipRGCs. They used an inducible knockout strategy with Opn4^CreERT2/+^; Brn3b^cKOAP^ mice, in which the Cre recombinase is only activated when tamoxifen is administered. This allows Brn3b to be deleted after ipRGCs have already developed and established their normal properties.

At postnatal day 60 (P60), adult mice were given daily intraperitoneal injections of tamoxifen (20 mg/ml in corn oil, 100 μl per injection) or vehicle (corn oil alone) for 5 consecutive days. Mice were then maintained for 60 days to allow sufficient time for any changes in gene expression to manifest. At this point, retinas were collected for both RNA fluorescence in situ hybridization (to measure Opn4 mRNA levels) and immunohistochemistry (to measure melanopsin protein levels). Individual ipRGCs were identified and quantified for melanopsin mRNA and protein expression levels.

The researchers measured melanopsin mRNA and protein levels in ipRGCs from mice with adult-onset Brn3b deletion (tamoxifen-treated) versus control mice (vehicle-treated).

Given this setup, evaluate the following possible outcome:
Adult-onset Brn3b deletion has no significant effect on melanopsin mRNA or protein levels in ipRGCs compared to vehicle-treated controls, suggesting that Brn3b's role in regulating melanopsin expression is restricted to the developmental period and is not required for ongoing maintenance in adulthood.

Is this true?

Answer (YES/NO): NO